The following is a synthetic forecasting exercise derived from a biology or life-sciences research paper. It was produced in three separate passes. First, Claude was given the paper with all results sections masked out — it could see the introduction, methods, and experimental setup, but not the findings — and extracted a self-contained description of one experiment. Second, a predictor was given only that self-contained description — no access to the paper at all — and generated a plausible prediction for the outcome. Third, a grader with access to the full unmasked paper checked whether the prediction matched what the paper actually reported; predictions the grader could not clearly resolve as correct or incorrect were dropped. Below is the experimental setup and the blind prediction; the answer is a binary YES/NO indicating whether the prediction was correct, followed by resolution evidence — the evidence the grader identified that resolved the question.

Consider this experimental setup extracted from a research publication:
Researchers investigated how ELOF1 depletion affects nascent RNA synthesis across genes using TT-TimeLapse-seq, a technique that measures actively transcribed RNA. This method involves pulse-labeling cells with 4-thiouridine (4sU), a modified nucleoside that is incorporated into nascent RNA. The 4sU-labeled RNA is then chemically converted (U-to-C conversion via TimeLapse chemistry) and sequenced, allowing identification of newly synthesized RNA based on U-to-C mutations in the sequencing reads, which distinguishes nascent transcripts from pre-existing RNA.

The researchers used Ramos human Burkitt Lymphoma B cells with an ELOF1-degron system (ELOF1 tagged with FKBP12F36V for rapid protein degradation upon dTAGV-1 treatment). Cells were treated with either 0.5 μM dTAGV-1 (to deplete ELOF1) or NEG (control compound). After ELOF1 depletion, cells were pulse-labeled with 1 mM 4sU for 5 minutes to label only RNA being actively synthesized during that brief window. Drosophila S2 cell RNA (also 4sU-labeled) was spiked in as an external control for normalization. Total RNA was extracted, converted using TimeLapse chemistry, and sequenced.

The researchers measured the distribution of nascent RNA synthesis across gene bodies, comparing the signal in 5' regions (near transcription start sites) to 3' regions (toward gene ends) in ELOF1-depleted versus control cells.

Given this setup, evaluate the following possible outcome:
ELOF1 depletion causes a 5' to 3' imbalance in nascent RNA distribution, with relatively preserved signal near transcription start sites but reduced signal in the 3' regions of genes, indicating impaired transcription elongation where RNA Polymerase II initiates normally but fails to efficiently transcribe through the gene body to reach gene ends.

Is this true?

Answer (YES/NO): YES